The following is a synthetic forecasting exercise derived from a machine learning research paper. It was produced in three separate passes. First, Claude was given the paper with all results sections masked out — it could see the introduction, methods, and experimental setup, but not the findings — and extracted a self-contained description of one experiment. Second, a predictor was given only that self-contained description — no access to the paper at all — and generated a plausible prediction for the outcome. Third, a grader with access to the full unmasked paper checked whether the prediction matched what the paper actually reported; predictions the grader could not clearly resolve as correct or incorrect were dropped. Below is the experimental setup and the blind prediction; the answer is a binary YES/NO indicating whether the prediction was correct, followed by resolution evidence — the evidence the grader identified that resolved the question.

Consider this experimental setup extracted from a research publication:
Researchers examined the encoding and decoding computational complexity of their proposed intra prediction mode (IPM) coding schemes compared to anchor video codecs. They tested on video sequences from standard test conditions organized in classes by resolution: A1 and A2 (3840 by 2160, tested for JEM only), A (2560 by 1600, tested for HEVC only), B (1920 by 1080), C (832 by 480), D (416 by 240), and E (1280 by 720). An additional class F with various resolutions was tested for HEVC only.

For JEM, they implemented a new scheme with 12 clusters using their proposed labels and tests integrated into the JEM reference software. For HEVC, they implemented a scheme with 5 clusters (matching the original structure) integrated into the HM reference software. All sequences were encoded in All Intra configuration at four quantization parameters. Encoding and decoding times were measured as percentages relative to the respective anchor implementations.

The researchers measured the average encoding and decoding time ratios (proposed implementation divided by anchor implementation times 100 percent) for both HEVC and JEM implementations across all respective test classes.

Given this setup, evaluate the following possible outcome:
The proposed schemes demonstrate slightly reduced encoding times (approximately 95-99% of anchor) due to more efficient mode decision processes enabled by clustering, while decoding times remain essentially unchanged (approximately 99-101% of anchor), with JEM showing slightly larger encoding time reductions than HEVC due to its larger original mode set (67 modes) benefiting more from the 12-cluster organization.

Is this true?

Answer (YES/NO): NO